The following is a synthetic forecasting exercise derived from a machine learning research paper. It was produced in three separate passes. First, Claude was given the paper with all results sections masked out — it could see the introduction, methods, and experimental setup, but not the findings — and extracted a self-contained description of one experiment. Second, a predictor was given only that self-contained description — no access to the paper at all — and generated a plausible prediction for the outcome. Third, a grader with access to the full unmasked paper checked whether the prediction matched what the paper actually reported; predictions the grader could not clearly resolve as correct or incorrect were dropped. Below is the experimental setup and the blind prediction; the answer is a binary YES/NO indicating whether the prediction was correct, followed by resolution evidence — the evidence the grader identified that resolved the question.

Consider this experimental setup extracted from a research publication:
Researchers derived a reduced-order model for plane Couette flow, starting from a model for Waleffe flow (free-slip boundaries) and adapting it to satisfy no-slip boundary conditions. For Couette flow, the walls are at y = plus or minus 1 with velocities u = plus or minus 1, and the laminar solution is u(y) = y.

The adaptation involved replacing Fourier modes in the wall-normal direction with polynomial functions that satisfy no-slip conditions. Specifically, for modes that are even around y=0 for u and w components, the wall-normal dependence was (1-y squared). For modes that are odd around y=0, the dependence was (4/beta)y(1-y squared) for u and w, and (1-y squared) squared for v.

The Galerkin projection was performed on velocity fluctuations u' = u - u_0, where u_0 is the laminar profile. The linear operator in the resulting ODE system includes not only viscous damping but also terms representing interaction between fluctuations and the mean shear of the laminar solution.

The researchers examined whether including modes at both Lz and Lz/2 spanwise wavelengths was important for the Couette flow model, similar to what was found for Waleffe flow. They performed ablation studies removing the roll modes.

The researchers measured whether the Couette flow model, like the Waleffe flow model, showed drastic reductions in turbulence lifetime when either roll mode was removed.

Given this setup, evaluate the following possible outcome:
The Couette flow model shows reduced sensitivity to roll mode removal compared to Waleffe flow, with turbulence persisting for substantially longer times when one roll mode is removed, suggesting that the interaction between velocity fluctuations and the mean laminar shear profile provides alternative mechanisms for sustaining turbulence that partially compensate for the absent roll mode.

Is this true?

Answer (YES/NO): NO